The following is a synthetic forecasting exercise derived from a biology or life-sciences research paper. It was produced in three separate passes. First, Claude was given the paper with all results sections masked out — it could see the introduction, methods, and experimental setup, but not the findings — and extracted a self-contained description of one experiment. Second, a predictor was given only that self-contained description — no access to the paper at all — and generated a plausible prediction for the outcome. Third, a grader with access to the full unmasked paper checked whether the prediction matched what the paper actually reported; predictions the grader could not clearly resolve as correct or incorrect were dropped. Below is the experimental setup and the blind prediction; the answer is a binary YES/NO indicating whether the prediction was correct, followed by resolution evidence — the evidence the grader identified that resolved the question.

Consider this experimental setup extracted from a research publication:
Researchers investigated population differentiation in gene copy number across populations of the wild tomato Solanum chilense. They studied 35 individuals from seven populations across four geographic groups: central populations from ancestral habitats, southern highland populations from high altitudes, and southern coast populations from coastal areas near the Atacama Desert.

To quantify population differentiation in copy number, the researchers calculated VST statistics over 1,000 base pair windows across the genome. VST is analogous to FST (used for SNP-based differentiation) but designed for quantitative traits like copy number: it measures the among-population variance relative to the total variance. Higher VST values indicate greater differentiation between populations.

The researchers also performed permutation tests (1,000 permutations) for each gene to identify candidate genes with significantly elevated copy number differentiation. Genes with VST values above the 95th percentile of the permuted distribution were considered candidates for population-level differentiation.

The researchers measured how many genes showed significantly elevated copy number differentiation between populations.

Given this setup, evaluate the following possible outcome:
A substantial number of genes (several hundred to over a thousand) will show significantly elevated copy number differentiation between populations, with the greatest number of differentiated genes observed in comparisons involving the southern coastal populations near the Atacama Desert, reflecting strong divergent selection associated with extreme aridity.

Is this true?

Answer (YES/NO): NO